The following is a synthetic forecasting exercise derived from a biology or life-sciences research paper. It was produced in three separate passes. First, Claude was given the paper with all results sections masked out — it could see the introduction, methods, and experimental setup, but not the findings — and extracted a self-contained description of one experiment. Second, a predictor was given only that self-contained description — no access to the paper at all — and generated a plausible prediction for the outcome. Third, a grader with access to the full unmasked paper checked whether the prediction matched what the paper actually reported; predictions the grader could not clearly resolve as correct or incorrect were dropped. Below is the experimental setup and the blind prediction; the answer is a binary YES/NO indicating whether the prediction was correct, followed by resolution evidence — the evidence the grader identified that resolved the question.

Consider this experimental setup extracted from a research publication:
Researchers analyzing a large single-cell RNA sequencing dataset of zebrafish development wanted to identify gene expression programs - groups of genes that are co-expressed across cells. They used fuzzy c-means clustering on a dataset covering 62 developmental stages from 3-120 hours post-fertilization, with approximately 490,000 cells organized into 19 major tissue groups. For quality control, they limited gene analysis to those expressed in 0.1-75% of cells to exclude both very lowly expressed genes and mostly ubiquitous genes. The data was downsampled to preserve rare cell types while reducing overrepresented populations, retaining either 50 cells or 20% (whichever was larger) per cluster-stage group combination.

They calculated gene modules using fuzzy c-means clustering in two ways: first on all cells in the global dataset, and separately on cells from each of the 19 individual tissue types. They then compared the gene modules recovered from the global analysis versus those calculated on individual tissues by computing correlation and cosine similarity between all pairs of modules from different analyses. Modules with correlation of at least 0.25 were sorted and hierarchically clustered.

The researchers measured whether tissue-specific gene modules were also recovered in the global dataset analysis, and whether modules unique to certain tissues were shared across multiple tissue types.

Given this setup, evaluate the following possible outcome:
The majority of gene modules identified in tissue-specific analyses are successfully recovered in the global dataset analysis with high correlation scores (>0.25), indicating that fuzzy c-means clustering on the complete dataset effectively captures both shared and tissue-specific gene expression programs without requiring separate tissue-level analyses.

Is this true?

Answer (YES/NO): NO